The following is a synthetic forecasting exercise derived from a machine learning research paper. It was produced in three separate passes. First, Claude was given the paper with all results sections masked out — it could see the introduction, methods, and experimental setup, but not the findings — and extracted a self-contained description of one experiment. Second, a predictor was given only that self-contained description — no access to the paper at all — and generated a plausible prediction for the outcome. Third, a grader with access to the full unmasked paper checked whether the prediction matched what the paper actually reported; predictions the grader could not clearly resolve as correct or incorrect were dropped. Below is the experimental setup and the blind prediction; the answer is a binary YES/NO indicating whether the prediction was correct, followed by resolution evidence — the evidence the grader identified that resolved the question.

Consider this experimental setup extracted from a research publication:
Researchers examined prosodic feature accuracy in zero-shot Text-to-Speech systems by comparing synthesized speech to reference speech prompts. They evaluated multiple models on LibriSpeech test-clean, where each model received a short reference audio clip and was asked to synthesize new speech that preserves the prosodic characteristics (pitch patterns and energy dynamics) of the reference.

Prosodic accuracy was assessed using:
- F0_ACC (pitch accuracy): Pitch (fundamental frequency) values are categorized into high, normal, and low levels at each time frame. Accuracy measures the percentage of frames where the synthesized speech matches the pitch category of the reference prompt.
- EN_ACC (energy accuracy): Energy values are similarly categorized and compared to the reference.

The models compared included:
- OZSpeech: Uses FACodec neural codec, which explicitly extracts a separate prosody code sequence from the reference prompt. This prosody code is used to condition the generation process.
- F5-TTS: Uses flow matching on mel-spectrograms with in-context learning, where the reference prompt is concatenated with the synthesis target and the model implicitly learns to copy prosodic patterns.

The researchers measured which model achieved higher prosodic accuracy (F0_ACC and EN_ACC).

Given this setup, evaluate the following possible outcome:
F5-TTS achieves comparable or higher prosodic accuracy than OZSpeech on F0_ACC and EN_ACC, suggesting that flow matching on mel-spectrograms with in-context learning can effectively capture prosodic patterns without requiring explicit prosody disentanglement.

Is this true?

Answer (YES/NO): YES